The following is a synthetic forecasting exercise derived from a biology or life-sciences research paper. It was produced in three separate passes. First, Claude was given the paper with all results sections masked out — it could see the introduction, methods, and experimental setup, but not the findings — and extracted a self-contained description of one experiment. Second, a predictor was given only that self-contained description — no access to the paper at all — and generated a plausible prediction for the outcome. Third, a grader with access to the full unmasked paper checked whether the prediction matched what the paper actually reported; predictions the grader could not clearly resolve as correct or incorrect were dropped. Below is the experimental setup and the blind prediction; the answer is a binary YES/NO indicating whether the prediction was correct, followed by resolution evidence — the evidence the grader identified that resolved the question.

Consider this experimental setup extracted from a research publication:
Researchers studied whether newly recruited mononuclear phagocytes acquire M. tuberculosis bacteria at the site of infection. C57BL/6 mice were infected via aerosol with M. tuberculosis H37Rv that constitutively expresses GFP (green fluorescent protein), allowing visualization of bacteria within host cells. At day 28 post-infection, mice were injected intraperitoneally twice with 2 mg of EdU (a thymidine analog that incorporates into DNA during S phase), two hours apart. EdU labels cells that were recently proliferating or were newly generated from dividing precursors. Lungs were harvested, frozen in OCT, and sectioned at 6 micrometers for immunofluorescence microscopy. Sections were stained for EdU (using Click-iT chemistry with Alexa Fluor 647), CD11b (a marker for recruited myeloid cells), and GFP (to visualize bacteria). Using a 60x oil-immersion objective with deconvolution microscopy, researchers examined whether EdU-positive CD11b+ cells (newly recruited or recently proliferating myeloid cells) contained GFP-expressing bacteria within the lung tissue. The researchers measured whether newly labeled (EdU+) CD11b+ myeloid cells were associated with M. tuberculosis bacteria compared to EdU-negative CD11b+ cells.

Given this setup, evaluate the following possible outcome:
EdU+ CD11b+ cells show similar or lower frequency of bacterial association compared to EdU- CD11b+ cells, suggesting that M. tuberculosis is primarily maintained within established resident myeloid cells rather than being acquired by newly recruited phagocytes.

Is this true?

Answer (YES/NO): NO